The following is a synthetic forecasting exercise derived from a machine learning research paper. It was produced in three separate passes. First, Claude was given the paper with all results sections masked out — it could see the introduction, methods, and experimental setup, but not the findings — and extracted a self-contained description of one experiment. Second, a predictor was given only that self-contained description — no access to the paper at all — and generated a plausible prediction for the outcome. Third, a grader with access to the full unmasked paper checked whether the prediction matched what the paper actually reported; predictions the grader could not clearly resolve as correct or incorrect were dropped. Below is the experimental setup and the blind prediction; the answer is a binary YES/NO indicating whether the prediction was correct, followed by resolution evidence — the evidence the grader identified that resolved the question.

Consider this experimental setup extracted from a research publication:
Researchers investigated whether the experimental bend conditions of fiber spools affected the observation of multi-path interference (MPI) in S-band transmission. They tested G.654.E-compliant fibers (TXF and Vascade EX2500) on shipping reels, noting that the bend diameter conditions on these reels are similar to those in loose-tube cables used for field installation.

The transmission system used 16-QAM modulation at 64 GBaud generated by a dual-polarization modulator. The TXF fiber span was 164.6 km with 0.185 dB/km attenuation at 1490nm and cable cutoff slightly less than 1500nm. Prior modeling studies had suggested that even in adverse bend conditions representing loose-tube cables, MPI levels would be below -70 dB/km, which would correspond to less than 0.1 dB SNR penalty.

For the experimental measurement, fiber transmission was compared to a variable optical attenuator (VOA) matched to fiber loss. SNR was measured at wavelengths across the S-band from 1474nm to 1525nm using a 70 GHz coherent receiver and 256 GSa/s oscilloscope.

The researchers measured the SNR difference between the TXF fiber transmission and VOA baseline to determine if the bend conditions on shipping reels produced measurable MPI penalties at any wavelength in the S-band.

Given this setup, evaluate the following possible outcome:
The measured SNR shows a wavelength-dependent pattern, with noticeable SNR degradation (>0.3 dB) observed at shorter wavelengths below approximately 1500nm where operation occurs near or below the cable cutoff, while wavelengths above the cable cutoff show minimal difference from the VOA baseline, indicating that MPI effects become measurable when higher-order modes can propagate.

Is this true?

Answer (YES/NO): NO